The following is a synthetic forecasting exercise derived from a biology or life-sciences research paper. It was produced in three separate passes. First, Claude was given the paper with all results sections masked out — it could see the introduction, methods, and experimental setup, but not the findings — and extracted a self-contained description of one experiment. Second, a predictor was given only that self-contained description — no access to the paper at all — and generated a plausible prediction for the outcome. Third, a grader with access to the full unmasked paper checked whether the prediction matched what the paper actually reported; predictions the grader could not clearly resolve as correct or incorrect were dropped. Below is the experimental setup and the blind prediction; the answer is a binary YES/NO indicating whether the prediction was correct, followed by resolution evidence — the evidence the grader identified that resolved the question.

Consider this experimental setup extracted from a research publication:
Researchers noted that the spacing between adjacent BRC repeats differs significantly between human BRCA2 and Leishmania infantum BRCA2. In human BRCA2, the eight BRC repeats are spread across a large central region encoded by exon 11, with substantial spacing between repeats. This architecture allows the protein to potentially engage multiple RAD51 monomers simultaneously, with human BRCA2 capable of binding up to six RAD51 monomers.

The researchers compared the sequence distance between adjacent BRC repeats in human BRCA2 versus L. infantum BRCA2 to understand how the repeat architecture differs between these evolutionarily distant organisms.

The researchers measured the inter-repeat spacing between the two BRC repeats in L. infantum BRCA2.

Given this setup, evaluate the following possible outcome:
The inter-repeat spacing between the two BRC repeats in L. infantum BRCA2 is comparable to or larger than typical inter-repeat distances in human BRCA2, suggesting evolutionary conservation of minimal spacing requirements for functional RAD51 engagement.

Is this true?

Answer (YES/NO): NO